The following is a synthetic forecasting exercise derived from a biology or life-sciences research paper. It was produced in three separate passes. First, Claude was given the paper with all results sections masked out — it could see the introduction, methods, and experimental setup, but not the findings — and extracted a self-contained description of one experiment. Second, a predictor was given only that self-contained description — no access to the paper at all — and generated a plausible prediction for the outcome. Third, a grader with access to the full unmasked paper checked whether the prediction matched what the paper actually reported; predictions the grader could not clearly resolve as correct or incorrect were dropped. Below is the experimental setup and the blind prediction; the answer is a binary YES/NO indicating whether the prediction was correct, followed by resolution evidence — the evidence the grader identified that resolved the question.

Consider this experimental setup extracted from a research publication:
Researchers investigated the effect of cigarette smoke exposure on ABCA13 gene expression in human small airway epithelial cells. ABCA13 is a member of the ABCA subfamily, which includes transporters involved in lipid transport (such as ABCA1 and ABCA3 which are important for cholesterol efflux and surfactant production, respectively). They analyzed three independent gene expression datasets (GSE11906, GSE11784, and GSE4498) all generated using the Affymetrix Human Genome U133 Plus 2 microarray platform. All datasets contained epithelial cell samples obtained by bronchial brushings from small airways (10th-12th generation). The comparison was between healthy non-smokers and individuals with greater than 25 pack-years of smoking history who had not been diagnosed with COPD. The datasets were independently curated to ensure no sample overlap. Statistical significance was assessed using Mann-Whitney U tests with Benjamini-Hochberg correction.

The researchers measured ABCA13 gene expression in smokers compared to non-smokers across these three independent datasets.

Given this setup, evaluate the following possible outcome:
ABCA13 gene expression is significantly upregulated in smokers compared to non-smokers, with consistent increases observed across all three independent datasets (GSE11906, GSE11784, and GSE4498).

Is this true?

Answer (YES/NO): NO